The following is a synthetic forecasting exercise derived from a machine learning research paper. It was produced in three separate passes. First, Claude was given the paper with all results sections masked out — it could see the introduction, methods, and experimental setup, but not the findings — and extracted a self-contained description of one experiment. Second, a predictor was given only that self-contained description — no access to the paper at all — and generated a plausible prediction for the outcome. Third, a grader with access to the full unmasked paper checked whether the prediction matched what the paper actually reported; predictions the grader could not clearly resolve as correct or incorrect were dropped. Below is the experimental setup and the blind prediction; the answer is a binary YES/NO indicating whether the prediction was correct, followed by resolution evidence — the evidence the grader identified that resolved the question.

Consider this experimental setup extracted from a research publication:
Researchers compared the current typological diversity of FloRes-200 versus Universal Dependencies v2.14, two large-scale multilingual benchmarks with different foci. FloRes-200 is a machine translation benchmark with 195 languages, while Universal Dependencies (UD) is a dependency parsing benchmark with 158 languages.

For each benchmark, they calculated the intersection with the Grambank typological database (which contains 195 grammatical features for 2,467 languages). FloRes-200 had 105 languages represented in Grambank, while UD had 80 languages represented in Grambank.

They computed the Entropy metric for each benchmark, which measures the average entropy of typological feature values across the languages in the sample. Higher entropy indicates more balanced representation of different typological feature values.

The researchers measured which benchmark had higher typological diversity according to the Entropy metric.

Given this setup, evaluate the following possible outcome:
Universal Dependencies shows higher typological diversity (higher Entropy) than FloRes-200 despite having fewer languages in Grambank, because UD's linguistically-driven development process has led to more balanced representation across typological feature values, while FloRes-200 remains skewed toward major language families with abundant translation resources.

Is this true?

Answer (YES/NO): NO